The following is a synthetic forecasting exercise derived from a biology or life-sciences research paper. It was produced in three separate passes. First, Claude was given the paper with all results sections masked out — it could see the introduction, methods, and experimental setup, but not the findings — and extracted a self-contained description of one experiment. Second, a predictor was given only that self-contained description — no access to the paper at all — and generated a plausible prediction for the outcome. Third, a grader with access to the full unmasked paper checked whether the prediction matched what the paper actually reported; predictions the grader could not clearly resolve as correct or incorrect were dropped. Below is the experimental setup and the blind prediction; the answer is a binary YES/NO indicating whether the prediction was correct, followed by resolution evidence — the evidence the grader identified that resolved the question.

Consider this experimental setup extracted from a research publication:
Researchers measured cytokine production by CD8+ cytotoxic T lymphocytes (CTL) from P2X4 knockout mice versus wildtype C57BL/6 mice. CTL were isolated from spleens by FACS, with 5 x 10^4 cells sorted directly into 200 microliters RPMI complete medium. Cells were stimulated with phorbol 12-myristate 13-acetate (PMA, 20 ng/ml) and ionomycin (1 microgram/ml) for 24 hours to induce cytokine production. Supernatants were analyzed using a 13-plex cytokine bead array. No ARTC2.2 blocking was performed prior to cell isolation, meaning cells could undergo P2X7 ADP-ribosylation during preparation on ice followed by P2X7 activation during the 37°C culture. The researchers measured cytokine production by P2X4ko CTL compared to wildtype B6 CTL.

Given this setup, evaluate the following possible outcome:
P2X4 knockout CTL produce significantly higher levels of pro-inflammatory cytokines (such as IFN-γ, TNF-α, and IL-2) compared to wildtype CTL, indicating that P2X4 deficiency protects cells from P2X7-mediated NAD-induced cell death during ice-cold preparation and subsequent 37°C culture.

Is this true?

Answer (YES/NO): NO